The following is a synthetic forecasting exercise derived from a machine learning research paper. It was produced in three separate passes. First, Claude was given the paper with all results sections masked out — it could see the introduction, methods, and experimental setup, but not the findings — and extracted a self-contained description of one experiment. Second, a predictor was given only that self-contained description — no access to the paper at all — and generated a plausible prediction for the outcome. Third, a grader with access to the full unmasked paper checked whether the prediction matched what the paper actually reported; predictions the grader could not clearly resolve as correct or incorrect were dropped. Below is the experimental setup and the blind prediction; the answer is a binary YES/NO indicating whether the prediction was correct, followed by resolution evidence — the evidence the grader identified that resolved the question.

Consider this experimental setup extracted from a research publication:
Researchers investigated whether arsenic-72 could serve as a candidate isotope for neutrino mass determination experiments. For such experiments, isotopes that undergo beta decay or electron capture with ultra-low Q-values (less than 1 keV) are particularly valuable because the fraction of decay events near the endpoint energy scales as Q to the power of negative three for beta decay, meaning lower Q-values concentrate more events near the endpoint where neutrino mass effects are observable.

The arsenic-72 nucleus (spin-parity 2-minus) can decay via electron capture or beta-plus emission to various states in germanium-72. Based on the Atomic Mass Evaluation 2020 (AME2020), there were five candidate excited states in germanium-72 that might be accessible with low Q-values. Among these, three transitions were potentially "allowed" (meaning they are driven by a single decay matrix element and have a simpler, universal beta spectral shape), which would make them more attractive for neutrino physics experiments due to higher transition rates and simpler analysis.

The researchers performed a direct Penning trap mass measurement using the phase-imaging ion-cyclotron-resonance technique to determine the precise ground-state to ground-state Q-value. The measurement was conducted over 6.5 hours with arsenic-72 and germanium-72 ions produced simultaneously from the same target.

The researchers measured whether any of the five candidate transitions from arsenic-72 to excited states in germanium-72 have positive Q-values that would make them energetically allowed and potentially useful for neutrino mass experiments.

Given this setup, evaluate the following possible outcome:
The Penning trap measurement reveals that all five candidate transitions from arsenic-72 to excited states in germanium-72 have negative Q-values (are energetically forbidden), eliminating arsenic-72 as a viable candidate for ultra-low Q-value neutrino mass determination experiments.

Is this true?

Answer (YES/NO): YES